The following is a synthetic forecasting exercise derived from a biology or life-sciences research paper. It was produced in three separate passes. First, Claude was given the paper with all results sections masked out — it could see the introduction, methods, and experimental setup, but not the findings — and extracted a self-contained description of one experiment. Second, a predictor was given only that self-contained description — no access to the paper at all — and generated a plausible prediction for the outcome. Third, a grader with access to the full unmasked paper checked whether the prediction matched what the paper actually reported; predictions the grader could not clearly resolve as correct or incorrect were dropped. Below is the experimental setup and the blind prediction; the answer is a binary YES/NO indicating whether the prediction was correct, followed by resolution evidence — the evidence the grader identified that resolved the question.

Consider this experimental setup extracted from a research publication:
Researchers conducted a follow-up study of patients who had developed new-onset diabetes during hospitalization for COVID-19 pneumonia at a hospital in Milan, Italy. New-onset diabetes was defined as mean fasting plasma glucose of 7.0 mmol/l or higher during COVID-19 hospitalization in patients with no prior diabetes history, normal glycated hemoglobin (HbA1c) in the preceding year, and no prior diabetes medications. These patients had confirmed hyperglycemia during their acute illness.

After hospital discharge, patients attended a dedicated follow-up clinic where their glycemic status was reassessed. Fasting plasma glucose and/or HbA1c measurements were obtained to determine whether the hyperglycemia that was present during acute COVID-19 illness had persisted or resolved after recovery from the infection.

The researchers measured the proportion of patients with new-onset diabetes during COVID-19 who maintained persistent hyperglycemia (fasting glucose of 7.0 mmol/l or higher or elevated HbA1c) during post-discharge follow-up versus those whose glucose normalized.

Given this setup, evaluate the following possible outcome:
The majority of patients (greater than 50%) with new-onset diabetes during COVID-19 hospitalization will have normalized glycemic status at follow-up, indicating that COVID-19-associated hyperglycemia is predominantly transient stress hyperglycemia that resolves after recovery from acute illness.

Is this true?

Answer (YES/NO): NO